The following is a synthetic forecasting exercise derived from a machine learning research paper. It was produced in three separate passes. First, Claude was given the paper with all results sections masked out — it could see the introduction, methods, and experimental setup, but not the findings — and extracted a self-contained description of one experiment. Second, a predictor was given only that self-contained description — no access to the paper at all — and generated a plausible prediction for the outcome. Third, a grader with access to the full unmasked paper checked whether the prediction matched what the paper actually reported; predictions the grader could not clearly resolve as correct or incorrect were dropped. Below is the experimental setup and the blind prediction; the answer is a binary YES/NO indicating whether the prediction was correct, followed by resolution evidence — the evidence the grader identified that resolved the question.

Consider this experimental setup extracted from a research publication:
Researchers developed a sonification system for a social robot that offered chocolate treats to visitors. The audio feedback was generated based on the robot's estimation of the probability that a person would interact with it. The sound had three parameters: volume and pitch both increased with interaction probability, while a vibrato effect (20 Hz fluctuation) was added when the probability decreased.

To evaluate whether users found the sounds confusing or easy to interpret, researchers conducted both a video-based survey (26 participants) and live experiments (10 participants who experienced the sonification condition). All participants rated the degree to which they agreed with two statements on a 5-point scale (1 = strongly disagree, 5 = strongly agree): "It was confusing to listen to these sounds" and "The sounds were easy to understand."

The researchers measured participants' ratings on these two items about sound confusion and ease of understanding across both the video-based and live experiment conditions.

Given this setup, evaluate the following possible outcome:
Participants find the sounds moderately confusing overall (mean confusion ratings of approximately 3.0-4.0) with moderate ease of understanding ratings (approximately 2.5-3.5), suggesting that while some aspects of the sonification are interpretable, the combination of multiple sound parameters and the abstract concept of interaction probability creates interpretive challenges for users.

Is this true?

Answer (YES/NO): NO